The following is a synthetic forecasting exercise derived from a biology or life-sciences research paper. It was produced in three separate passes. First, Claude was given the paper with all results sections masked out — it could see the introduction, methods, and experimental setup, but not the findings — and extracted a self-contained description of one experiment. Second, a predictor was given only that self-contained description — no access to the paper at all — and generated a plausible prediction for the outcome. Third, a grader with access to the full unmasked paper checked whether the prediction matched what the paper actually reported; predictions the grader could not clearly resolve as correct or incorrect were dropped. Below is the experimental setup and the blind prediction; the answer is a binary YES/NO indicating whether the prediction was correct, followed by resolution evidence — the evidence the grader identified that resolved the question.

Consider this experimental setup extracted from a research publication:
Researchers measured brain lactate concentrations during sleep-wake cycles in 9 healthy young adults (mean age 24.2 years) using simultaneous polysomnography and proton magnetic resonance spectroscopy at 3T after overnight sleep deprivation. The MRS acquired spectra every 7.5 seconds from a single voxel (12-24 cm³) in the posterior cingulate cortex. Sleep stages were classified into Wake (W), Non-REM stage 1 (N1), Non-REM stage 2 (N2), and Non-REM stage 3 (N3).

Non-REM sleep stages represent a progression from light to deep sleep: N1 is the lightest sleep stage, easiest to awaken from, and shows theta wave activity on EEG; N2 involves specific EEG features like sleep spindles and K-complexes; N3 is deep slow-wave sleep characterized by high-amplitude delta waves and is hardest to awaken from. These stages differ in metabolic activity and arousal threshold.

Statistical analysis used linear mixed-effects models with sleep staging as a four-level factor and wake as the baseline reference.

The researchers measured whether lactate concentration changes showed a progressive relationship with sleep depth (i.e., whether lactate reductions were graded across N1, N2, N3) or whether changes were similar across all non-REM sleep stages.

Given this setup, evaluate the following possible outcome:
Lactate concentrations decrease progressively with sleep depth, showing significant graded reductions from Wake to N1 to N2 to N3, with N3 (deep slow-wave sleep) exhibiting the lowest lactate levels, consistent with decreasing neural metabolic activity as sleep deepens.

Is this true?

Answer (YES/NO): NO